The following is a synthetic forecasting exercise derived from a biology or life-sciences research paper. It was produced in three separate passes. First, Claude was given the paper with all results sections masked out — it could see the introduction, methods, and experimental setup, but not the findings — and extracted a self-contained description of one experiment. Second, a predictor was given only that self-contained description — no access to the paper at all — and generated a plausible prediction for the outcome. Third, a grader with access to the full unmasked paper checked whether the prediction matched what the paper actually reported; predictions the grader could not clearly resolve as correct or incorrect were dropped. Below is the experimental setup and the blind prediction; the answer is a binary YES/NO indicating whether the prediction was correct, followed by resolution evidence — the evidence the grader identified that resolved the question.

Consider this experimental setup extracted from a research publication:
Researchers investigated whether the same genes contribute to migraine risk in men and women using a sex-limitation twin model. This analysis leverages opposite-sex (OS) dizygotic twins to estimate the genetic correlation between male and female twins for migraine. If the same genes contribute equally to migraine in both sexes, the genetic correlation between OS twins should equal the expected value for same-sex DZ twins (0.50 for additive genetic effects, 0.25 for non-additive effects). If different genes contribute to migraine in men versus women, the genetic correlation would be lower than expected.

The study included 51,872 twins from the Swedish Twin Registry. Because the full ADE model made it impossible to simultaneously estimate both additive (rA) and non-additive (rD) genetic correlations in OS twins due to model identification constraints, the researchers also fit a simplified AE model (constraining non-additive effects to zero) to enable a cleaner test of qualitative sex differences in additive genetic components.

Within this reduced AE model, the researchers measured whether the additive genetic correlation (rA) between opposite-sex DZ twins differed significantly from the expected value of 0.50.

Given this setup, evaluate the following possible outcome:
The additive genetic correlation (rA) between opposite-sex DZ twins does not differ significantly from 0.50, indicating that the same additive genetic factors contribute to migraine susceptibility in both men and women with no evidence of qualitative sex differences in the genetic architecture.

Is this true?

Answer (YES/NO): NO